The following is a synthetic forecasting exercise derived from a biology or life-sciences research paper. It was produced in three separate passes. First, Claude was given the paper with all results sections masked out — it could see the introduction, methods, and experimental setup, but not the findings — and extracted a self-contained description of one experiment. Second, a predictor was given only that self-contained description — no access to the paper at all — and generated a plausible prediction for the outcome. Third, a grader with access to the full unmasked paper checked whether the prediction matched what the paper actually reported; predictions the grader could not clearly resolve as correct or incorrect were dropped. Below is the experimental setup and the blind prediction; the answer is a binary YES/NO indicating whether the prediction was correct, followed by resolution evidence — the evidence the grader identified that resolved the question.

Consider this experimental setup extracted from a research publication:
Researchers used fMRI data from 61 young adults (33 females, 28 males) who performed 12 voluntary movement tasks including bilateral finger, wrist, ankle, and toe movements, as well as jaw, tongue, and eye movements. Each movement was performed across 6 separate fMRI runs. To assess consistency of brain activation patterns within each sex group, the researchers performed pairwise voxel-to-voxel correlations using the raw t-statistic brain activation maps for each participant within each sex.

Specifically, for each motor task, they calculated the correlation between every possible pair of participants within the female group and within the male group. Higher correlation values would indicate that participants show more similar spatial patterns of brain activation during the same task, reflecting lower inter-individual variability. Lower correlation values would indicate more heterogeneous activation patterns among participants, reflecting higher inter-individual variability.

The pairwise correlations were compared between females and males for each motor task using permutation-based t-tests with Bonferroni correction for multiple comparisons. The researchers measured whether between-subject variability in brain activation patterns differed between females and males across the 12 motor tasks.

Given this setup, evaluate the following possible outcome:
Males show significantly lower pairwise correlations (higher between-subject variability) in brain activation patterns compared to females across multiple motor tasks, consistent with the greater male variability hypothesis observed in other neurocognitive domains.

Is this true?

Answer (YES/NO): YES